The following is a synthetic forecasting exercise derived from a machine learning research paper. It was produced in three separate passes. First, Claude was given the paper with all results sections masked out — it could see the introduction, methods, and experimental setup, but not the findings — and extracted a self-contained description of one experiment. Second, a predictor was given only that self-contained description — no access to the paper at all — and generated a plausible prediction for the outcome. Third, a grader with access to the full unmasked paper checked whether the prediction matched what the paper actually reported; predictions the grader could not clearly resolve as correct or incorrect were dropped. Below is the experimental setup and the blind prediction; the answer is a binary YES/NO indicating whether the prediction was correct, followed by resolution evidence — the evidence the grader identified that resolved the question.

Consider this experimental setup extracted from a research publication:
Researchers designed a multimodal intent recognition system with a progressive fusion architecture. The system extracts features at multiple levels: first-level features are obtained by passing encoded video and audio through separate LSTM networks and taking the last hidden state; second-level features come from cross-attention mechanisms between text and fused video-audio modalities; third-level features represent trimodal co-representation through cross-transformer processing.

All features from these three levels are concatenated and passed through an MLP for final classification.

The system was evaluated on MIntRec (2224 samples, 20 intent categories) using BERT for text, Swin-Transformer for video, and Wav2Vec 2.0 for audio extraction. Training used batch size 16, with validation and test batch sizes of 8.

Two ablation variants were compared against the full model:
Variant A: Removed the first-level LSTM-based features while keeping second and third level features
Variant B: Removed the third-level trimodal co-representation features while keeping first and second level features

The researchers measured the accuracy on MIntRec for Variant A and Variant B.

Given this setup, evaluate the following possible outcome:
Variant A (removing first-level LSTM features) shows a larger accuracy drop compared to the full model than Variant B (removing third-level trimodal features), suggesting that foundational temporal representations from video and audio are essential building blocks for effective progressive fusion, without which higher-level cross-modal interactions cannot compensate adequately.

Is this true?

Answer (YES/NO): NO